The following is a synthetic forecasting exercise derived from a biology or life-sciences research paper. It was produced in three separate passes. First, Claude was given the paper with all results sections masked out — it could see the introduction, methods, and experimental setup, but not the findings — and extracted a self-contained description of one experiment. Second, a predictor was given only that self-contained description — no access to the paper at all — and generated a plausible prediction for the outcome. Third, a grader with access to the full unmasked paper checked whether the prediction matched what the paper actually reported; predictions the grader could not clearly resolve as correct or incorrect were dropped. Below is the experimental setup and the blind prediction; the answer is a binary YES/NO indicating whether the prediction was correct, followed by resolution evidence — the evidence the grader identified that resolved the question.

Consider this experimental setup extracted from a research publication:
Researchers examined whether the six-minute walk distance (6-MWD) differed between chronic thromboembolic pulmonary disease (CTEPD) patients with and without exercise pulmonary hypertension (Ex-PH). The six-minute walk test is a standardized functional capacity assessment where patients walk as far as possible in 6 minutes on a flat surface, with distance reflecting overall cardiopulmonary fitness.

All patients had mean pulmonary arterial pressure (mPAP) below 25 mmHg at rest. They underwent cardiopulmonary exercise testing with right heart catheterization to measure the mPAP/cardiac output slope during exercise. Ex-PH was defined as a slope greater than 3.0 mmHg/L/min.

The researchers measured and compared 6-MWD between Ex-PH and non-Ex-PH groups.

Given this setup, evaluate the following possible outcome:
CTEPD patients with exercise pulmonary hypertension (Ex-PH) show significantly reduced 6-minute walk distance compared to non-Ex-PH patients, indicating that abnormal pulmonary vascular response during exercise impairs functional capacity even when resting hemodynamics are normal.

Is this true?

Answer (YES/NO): NO